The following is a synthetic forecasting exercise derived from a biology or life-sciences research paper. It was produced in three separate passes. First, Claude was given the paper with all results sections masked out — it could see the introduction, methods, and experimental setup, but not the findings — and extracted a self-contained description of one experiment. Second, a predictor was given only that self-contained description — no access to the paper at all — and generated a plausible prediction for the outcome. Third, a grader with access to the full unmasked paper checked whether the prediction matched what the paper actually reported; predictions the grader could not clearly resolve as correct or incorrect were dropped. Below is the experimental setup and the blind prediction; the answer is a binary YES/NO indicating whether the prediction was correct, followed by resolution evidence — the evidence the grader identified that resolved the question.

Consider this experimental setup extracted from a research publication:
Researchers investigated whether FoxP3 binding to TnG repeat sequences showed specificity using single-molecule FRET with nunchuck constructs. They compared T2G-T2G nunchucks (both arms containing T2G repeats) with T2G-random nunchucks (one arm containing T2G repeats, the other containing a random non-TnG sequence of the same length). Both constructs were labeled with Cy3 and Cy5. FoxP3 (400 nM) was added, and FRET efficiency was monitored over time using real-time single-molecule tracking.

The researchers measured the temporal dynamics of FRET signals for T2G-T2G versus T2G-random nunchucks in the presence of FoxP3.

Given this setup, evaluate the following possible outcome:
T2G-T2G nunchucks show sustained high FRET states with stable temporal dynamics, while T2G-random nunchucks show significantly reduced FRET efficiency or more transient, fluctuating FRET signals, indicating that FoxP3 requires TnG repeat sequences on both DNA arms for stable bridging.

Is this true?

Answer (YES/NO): YES